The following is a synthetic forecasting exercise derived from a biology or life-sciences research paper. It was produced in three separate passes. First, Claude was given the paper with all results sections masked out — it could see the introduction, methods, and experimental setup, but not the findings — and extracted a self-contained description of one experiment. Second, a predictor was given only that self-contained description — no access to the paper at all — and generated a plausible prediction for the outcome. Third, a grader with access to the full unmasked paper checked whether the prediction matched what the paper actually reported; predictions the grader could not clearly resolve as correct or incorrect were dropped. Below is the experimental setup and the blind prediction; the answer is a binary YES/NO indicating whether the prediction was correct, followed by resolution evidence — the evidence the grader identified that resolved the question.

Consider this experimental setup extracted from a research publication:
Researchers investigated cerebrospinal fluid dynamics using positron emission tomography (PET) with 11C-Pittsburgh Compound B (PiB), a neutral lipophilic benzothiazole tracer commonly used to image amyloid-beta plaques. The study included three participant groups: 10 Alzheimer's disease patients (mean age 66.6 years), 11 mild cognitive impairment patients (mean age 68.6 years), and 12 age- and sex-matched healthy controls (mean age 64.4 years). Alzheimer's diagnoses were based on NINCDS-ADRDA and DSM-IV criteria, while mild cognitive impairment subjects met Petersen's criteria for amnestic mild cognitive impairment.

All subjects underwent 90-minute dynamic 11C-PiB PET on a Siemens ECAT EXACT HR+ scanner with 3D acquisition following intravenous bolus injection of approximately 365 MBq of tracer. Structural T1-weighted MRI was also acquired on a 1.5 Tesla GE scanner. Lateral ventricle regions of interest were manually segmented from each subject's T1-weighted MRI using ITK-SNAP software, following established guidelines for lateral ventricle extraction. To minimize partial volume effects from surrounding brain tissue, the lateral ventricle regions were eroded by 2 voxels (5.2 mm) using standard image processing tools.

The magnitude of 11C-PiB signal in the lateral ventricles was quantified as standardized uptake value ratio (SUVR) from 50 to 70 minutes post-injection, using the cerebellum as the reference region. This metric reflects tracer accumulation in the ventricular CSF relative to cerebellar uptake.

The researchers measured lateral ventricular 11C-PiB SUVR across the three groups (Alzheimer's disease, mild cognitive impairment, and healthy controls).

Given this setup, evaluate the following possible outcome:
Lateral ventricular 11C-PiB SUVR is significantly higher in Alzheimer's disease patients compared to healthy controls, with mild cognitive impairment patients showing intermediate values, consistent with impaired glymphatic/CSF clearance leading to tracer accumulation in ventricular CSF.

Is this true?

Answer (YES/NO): NO